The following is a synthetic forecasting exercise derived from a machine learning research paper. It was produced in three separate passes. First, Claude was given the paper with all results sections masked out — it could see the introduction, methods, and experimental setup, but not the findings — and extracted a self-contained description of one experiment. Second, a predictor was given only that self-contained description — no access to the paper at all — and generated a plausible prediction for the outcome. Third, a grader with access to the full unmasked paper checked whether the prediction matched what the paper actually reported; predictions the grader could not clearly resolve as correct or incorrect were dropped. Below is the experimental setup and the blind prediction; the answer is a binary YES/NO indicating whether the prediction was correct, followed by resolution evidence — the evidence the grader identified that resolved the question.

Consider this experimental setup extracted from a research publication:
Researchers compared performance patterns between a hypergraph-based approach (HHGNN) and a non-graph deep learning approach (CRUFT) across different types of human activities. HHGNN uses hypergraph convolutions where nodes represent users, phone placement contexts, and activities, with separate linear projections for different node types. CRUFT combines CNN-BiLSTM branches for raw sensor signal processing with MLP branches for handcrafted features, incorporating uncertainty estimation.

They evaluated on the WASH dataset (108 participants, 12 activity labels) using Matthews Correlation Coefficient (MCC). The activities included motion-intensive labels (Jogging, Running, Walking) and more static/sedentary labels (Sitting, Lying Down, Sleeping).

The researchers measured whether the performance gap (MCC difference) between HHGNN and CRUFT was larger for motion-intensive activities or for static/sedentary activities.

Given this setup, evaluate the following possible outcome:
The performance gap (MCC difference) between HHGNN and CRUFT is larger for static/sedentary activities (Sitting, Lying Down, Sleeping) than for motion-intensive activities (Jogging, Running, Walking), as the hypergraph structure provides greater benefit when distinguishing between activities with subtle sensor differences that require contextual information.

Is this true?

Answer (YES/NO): NO